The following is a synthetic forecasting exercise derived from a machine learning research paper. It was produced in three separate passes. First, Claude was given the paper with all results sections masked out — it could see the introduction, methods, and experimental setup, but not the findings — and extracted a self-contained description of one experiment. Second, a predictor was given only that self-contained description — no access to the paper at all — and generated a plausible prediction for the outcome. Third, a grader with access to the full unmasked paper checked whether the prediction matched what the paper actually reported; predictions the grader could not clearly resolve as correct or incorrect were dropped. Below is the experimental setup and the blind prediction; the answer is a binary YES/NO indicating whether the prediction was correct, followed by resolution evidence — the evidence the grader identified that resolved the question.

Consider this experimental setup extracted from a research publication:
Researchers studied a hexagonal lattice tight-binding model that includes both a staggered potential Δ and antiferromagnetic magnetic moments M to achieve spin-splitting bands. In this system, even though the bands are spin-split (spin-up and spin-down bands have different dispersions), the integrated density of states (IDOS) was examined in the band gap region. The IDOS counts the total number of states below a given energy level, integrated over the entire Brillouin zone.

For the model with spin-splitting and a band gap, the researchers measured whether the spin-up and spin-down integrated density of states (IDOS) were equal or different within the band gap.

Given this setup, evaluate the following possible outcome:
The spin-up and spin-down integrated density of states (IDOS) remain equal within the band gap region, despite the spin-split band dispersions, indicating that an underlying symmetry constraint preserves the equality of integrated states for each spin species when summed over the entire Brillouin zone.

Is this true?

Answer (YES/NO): NO